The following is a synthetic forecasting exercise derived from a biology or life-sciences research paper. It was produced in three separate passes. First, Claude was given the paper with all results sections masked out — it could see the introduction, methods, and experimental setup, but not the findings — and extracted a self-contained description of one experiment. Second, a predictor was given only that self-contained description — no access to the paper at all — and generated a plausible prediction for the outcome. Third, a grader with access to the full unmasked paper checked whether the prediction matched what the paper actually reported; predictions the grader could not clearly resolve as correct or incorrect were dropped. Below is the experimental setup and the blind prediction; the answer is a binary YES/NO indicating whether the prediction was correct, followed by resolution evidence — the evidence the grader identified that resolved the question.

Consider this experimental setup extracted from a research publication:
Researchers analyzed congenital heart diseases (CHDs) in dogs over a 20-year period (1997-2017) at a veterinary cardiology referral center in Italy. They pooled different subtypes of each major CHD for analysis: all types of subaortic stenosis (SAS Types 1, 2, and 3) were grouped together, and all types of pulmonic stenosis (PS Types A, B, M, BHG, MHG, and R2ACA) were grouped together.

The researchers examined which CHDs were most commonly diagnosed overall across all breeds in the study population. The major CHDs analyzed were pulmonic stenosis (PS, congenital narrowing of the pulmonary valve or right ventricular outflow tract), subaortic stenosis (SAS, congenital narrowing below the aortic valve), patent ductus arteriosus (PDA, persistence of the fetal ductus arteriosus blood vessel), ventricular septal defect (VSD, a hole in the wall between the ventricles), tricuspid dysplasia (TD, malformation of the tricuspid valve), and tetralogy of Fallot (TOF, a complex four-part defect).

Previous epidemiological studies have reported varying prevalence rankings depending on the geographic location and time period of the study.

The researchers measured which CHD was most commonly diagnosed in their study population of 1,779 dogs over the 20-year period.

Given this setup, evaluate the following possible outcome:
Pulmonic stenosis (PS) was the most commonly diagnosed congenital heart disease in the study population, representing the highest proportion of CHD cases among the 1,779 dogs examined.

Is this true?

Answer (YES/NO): YES